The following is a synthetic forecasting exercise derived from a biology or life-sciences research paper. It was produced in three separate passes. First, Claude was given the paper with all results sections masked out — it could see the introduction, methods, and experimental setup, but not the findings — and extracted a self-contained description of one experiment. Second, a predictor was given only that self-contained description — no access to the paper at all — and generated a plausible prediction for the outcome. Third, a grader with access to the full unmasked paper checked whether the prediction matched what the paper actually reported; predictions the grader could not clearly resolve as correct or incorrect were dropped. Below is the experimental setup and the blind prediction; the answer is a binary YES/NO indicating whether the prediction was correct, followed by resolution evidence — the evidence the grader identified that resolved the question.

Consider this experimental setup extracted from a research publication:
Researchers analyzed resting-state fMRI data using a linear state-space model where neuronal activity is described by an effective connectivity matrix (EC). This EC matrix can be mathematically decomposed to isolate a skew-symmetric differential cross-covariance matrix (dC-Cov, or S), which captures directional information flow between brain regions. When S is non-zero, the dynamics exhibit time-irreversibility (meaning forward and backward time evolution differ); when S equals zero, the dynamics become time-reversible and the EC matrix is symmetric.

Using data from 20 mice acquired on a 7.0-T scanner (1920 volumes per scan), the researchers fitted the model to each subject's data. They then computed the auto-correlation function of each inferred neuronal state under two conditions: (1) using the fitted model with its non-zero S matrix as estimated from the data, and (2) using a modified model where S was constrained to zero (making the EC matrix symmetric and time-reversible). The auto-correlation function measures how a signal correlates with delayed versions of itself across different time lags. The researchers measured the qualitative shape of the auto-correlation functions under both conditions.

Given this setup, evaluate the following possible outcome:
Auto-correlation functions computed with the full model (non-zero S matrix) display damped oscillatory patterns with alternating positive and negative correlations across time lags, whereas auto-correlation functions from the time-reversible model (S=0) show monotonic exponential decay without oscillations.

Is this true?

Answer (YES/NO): YES